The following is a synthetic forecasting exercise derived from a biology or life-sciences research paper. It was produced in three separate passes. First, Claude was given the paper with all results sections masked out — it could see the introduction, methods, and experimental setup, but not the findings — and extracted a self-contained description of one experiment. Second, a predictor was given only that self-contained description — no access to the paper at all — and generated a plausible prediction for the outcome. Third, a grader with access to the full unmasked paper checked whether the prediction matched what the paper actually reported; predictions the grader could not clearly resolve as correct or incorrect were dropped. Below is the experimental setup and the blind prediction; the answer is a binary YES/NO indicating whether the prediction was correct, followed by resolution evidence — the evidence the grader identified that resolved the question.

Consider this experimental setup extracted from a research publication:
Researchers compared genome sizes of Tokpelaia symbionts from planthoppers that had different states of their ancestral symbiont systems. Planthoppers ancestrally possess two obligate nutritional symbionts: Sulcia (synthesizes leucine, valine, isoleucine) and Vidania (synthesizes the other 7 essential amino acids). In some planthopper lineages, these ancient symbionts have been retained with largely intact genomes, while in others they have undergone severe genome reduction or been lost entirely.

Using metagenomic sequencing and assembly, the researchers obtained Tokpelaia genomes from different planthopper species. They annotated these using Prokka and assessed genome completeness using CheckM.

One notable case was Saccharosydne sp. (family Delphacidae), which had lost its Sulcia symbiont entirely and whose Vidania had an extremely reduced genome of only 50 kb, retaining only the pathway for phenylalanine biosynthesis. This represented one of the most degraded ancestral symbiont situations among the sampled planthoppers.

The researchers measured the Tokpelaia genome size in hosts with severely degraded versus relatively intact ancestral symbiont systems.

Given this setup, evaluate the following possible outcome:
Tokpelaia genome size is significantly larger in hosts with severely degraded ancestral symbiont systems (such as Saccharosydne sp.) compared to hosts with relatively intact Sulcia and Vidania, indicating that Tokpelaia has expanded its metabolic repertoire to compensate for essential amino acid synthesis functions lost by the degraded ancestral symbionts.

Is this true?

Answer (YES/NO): NO